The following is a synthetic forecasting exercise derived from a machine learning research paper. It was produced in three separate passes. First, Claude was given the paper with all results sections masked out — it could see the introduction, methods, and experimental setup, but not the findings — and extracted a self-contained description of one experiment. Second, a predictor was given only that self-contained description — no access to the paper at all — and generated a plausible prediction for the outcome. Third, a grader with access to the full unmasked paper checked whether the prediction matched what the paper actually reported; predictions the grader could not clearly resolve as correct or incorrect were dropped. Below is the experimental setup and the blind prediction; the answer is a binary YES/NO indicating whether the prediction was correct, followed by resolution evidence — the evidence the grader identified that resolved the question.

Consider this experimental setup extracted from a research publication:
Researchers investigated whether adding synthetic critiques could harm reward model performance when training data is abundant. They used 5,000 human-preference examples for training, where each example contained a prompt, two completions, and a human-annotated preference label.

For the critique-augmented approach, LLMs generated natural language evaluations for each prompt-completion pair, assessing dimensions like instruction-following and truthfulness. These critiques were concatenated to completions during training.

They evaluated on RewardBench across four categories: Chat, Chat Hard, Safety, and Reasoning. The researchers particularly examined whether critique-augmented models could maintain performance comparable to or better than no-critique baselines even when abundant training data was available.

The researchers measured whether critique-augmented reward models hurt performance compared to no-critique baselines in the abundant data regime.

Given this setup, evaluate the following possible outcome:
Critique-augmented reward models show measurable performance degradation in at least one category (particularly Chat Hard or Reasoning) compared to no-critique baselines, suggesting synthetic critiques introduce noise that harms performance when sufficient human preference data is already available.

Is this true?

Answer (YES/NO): NO